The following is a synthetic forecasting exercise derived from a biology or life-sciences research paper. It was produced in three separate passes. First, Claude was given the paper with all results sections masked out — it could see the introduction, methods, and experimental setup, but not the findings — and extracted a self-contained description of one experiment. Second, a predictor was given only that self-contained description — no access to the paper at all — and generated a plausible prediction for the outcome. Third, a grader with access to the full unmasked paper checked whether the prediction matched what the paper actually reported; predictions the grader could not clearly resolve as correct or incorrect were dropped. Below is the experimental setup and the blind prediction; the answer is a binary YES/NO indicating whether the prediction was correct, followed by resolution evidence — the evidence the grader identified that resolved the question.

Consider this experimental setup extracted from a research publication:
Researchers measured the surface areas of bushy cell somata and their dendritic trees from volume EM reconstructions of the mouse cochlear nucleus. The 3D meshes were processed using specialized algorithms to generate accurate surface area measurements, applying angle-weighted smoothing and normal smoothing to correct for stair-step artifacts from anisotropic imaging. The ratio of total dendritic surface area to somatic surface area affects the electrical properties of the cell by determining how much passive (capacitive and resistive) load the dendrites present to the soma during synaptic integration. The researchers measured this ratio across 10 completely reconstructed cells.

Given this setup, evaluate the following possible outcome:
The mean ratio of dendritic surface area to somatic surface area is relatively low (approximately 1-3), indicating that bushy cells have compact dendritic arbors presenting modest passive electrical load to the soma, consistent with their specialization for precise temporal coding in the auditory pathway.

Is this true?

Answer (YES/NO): NO